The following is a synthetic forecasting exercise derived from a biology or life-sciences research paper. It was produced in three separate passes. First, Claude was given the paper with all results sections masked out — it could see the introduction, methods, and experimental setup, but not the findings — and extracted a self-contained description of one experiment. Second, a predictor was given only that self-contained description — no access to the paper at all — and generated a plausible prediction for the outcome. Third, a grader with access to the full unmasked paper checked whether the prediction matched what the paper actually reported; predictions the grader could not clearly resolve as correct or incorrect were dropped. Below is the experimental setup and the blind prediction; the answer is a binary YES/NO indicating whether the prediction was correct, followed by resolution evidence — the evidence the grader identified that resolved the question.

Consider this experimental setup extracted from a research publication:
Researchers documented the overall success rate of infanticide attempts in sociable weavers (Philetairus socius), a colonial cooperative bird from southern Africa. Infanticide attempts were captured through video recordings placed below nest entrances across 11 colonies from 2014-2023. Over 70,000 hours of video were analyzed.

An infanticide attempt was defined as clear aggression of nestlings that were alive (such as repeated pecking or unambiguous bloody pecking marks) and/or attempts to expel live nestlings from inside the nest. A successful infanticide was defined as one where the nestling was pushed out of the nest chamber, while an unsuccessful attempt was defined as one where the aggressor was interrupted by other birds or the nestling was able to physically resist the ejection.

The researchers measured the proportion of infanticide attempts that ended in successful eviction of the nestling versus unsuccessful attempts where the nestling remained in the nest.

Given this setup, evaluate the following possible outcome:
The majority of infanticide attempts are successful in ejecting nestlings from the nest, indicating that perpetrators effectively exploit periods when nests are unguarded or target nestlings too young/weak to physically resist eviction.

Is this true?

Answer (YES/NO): YES